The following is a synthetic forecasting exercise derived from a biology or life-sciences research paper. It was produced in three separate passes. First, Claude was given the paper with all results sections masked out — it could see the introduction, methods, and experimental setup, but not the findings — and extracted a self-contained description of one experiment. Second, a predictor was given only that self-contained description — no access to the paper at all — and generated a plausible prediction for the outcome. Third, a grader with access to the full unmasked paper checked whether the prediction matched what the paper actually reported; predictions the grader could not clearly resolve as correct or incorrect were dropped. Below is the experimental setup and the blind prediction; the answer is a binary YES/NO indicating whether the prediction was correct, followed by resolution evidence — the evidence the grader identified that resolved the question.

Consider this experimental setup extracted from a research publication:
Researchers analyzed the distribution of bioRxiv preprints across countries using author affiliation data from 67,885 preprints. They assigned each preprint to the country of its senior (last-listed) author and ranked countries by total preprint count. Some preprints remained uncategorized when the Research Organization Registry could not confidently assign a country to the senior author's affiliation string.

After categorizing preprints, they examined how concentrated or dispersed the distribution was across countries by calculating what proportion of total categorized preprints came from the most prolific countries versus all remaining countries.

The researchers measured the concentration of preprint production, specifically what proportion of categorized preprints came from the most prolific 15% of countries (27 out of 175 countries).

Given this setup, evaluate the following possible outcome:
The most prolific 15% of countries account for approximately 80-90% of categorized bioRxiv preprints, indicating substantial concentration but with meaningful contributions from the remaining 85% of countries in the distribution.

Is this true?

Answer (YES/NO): NO